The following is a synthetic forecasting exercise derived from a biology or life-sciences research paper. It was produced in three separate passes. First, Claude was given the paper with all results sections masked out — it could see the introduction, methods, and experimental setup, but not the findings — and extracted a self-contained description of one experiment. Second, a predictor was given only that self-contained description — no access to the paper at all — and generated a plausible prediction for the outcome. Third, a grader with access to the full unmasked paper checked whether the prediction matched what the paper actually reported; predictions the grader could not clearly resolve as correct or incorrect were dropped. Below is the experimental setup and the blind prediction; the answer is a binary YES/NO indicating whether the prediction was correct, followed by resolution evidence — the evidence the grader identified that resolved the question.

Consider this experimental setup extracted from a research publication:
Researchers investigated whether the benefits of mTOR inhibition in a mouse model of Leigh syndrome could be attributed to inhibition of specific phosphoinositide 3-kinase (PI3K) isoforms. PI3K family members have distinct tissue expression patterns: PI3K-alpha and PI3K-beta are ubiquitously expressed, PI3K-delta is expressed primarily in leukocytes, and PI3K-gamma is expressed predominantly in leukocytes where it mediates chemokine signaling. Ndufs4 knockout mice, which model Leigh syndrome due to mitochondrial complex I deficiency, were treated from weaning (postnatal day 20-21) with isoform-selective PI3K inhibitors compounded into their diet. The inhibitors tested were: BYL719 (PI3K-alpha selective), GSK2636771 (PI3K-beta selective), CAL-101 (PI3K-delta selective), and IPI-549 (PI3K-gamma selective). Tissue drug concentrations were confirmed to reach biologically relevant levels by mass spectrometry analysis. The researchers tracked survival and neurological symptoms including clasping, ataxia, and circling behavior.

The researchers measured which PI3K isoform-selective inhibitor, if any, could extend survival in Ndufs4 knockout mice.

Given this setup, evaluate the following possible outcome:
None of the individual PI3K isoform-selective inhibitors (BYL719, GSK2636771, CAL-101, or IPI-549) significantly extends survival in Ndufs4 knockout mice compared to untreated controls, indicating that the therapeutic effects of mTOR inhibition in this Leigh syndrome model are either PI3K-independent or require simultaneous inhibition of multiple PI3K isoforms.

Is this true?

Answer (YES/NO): NO